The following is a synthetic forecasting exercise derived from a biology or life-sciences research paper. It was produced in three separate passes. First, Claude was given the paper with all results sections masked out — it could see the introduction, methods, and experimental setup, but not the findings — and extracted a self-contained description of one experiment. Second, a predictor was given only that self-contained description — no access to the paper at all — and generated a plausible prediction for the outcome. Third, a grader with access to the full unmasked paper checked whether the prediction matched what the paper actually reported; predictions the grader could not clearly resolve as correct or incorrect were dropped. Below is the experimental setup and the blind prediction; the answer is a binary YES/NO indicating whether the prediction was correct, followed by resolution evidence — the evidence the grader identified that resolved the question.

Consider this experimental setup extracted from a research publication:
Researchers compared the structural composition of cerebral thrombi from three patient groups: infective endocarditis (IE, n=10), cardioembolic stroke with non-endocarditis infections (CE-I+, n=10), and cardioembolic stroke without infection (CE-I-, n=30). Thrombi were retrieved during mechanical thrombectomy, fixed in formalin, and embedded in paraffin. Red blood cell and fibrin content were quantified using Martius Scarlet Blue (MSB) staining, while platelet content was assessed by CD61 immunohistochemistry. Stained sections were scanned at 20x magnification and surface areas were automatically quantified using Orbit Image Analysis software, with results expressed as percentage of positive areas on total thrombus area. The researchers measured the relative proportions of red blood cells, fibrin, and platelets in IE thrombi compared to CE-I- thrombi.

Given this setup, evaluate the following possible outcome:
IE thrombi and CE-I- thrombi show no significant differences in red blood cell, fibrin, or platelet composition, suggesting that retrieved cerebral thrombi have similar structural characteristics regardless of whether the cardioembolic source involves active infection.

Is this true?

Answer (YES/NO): NO